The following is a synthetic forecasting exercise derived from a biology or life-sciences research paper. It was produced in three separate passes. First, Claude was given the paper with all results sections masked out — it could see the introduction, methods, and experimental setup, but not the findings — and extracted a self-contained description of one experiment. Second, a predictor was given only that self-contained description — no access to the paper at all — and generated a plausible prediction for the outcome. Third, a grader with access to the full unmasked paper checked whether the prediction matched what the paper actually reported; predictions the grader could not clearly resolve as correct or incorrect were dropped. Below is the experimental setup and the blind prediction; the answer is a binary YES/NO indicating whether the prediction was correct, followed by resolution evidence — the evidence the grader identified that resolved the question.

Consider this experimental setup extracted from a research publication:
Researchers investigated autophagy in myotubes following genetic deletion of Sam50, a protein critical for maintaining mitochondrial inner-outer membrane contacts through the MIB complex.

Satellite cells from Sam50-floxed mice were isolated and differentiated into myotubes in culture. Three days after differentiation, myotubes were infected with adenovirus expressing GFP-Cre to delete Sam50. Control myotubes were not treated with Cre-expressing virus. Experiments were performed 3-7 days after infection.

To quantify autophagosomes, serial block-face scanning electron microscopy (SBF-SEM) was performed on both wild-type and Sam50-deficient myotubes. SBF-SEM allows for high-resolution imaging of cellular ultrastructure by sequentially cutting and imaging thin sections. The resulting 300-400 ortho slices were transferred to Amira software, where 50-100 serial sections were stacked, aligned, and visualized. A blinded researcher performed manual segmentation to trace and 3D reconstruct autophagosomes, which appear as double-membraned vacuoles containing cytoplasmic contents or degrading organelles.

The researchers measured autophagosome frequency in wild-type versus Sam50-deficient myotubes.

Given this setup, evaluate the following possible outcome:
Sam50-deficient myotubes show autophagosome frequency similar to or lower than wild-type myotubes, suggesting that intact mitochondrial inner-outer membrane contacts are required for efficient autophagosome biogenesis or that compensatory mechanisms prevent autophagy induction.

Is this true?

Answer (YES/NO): NO